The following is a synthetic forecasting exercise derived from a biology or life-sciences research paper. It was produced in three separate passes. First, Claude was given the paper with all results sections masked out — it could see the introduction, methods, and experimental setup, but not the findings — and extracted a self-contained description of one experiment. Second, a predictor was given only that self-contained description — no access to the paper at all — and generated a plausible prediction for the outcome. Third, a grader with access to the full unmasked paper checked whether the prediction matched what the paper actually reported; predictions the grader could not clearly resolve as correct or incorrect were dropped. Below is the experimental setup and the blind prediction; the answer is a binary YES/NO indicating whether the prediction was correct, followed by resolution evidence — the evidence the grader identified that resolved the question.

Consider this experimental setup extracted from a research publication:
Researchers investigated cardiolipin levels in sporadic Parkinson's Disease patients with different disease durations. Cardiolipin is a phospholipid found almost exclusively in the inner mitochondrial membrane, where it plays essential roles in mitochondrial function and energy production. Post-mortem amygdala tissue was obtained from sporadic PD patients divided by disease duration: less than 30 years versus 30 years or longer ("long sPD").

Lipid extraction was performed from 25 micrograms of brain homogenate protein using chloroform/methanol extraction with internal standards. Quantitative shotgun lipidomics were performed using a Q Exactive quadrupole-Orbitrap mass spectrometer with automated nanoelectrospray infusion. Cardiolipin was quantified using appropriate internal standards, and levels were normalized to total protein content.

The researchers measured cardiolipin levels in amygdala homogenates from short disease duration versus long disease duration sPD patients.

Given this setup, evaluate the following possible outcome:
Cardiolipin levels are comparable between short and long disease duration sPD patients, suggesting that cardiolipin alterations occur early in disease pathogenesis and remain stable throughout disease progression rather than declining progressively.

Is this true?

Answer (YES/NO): NO